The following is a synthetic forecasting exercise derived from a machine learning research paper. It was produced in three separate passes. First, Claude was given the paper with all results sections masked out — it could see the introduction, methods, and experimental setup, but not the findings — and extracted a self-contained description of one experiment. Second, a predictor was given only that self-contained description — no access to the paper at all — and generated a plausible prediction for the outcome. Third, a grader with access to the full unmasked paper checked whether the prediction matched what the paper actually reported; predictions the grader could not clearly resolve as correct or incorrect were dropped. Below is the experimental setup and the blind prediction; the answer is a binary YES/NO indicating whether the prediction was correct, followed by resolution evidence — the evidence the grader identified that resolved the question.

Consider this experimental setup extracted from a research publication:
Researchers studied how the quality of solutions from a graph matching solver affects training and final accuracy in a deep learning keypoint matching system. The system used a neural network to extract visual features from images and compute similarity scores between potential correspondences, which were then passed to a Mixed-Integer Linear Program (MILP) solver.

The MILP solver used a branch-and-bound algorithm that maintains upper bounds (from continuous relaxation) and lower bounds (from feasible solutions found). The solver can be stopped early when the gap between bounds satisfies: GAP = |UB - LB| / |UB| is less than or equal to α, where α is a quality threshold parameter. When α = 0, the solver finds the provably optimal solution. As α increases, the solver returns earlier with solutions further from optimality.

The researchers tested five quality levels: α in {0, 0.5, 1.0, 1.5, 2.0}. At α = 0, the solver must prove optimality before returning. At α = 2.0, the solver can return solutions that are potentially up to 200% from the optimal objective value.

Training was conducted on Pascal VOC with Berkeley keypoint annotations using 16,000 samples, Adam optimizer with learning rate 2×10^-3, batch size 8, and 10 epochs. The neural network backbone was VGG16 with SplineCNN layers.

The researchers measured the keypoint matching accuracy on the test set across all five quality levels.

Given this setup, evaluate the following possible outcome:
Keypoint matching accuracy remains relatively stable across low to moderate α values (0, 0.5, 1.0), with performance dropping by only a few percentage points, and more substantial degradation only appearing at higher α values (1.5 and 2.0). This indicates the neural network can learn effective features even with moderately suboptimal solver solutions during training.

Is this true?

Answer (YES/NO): YES